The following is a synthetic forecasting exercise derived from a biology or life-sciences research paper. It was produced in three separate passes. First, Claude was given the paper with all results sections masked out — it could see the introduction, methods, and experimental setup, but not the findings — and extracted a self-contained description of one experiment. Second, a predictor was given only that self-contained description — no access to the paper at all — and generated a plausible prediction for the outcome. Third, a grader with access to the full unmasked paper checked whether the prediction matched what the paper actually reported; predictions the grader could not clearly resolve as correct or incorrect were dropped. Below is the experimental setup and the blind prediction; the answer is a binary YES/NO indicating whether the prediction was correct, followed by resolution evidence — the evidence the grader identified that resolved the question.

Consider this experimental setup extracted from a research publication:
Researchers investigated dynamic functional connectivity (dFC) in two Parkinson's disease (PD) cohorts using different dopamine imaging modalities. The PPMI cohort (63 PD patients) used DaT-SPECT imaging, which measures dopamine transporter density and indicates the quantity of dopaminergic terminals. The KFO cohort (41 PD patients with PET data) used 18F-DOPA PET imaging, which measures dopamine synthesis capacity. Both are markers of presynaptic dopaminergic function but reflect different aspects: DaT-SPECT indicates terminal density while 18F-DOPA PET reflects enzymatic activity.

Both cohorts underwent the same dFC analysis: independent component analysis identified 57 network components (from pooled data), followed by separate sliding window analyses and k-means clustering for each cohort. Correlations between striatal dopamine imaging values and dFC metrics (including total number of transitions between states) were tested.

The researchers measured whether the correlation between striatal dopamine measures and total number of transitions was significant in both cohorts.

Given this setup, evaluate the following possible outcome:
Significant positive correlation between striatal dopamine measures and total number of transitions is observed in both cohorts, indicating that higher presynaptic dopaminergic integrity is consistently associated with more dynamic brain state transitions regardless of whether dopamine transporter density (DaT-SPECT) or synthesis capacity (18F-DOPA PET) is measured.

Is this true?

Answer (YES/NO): NO